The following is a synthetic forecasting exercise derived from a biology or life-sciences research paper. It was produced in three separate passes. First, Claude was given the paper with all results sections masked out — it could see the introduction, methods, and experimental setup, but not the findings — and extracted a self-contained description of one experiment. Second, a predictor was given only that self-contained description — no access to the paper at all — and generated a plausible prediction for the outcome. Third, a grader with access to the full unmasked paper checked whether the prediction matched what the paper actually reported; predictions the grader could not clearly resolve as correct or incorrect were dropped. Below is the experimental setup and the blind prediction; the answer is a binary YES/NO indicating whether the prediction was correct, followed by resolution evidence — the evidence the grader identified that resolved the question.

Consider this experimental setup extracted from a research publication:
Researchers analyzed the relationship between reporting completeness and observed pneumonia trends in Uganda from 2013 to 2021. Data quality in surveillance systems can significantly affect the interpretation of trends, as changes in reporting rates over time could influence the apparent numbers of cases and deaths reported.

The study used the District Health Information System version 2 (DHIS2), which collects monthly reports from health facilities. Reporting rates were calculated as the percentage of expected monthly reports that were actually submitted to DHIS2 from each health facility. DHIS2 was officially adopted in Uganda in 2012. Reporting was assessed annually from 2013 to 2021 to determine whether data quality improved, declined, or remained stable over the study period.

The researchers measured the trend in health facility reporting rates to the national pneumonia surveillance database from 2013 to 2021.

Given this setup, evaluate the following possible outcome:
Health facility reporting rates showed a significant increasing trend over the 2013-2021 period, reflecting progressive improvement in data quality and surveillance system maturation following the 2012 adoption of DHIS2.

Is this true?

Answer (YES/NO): YES